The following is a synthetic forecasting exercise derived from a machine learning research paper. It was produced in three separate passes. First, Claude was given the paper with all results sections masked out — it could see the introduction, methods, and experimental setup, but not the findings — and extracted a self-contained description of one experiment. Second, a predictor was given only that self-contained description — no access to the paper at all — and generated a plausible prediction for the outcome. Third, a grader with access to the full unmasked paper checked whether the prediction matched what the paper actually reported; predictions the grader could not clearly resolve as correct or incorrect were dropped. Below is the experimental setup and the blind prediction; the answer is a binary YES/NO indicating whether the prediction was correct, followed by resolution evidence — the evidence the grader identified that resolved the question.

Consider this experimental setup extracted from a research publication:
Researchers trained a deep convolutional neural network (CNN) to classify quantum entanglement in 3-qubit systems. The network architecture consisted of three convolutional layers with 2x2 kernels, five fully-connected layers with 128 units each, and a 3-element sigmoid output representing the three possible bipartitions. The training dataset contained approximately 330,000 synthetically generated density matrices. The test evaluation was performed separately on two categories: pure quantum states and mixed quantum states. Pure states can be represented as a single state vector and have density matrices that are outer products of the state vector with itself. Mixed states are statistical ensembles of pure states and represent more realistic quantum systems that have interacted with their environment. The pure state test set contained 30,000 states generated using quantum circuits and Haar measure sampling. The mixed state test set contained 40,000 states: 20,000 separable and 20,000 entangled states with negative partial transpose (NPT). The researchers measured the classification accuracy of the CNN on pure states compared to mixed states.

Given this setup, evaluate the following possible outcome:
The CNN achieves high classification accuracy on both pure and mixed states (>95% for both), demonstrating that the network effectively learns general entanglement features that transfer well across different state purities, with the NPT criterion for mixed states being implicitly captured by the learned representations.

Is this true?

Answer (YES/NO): NO